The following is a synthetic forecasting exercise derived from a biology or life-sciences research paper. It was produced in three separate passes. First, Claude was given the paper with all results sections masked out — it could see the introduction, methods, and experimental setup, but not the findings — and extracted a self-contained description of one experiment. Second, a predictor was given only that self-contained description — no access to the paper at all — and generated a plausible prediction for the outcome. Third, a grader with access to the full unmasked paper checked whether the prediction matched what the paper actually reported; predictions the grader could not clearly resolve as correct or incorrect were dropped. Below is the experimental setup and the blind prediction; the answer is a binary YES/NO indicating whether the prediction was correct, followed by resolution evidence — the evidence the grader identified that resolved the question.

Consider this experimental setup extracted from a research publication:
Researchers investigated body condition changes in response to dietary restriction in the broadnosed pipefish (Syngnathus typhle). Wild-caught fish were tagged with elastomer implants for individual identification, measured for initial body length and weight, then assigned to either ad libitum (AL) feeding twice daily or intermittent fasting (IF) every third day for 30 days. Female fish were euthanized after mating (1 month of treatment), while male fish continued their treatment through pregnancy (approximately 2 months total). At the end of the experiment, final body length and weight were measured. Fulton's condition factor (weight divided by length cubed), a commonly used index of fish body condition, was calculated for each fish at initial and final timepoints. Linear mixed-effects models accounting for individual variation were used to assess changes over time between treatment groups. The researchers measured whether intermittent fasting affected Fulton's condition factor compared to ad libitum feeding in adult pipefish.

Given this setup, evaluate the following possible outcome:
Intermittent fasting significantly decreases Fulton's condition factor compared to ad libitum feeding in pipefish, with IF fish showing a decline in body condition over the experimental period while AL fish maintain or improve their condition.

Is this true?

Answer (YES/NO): YES